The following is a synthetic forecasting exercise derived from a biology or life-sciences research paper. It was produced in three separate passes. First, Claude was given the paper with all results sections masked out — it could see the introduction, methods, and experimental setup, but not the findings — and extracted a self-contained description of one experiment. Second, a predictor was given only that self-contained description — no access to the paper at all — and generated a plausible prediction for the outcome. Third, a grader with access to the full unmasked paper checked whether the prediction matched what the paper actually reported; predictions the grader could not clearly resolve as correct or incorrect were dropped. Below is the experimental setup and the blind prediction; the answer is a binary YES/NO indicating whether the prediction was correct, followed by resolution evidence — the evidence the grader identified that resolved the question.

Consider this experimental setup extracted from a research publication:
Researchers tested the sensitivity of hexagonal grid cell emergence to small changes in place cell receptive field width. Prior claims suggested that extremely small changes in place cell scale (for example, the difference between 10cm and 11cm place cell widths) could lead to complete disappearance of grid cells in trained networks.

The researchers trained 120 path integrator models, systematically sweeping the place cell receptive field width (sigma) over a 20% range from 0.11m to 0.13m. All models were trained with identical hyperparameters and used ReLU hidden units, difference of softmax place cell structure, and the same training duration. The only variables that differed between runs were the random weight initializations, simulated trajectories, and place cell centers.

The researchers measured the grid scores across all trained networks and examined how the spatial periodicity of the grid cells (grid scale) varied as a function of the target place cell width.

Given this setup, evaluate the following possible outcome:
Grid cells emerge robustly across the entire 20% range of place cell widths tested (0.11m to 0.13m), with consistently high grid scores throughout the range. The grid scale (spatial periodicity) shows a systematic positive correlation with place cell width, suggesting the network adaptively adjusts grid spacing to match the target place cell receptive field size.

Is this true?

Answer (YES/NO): YES